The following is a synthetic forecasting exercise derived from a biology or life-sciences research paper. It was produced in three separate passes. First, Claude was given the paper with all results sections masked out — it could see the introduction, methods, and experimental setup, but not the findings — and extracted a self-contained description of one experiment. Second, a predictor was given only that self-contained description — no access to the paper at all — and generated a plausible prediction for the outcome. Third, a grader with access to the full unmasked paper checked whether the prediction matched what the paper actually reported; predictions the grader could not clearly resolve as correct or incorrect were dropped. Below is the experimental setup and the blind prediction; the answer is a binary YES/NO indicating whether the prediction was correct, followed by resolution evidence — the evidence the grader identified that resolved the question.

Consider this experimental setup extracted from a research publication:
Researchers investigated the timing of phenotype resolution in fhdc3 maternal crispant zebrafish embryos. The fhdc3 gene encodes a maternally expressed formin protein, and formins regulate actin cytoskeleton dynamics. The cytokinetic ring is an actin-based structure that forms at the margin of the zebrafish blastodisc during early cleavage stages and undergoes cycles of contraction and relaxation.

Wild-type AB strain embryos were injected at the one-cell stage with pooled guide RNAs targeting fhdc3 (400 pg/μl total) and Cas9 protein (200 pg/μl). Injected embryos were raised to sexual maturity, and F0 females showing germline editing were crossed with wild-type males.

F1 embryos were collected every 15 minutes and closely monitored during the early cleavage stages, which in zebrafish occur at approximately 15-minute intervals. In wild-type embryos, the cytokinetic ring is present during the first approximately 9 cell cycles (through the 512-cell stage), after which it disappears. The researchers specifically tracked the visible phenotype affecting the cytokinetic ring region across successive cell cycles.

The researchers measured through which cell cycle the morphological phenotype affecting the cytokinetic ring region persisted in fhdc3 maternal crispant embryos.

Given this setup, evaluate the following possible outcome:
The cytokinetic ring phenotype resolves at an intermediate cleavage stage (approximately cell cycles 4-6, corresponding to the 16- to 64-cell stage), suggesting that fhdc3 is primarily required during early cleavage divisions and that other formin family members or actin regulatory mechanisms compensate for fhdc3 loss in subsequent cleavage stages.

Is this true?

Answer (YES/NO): NO